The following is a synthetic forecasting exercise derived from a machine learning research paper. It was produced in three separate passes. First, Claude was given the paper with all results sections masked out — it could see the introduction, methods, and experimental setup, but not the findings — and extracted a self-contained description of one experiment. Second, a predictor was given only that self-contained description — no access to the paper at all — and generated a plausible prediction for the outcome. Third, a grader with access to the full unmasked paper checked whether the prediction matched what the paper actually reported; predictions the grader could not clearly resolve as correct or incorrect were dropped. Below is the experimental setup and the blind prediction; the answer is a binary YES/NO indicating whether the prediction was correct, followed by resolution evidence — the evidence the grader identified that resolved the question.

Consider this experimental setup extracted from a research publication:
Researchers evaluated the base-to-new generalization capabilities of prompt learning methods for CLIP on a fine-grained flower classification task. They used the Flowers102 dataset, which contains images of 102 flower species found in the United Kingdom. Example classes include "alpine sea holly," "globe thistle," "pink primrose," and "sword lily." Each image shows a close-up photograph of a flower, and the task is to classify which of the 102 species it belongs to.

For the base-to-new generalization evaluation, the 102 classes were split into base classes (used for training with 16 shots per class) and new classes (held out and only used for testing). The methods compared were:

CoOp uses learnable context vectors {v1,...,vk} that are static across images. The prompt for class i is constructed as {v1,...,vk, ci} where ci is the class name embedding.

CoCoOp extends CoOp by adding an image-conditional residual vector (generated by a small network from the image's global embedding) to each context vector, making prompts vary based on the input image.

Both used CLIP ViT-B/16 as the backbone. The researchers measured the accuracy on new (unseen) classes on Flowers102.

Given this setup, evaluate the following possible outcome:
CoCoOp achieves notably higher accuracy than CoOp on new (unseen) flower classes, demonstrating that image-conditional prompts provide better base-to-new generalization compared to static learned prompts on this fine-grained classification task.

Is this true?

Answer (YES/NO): YES